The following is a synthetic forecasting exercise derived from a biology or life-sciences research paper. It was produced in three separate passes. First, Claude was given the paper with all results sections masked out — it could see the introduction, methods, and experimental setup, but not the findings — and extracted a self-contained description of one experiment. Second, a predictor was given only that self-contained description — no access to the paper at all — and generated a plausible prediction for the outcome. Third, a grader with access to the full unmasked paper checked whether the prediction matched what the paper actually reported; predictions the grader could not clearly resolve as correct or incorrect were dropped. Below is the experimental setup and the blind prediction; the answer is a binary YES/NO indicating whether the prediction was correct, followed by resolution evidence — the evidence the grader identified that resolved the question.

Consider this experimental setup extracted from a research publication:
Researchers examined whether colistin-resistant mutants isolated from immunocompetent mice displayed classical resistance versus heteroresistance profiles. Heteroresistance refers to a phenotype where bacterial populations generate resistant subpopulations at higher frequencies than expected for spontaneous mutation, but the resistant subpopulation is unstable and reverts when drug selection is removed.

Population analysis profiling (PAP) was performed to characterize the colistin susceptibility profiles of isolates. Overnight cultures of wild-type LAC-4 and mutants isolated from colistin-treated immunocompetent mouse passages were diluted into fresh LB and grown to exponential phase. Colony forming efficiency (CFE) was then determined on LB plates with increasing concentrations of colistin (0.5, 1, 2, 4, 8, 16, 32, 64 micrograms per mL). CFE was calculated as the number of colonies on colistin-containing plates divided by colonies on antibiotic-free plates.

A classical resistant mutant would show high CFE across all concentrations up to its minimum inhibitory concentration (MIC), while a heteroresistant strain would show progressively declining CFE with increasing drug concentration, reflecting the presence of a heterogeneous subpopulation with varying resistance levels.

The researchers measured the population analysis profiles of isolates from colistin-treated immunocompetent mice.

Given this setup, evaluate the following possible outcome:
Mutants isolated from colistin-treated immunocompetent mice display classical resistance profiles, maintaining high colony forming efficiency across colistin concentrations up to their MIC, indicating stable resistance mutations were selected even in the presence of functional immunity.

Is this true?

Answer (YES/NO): NO